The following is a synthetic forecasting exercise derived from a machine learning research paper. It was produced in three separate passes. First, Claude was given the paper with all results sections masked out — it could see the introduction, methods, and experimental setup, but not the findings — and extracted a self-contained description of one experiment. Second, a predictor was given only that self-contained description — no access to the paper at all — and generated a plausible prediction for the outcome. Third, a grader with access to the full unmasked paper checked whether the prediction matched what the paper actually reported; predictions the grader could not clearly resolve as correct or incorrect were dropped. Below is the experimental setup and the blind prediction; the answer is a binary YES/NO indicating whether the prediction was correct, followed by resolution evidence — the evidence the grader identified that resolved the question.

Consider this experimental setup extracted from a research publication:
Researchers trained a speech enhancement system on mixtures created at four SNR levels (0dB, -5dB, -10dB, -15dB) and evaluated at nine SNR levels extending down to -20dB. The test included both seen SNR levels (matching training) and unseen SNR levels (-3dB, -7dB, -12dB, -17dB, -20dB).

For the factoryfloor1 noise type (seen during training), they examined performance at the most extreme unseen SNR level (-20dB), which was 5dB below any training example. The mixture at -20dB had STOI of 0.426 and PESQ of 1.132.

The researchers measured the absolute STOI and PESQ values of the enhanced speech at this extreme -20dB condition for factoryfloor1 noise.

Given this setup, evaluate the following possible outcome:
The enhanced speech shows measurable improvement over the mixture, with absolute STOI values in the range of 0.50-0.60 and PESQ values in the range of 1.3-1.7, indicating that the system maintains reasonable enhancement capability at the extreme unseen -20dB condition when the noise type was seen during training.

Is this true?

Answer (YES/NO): NO